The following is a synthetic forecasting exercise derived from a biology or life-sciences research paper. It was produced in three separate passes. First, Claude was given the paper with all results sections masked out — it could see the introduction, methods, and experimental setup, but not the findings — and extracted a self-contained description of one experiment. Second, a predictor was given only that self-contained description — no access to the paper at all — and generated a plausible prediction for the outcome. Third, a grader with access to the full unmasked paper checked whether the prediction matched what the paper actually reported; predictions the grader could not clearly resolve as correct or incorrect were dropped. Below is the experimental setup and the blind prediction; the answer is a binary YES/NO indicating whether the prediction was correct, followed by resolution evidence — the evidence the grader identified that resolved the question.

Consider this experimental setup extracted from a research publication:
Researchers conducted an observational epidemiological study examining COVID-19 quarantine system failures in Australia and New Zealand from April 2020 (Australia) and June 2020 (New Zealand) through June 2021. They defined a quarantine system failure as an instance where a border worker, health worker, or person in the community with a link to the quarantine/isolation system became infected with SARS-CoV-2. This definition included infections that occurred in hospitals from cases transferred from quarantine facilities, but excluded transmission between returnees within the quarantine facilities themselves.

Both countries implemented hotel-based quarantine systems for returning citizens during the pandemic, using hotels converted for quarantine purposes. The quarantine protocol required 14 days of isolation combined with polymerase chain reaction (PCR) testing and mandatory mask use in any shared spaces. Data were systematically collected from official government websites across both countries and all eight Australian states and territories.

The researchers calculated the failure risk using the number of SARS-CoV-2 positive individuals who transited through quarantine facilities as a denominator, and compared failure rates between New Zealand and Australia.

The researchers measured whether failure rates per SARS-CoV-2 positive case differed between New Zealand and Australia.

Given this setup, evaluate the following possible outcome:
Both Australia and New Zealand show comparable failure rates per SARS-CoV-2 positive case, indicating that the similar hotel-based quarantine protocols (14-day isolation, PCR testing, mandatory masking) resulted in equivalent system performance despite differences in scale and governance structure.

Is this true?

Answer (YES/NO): NO